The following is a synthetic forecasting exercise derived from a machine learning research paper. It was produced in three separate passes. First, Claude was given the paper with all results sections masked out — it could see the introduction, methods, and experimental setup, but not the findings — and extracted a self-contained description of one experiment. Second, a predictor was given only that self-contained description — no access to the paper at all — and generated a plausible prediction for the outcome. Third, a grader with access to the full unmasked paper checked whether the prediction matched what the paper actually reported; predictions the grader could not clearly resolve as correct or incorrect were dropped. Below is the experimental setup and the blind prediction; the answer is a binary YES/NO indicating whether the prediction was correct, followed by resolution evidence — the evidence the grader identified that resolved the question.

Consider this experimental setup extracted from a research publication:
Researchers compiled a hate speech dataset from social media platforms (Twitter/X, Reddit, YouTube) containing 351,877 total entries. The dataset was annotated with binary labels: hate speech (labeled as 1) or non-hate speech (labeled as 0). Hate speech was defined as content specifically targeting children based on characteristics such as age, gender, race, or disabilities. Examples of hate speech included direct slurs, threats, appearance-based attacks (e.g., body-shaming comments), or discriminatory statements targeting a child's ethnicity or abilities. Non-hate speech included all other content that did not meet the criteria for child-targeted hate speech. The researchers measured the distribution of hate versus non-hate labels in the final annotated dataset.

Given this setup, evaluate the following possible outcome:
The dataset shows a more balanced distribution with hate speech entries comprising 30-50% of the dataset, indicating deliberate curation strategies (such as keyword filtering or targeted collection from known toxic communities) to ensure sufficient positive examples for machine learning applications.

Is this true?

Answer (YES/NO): NO